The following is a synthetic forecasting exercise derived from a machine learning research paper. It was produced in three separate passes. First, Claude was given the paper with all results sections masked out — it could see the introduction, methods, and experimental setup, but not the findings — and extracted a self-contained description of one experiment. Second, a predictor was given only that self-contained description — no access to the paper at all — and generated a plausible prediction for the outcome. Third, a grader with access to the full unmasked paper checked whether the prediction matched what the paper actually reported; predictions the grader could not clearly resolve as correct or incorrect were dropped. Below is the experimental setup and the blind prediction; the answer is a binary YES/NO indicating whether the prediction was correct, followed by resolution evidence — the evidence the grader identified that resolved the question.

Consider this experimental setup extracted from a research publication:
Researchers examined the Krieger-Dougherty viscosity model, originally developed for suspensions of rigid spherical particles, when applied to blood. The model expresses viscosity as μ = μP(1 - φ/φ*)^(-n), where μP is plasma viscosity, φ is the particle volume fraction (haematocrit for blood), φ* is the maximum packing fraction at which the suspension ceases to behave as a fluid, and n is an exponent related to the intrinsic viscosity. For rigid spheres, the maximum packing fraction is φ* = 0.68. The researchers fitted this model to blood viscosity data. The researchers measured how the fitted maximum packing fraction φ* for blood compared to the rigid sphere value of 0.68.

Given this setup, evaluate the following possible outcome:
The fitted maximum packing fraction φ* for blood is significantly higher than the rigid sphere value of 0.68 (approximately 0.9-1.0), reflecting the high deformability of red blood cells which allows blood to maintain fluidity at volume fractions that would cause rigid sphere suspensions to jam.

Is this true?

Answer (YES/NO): YES